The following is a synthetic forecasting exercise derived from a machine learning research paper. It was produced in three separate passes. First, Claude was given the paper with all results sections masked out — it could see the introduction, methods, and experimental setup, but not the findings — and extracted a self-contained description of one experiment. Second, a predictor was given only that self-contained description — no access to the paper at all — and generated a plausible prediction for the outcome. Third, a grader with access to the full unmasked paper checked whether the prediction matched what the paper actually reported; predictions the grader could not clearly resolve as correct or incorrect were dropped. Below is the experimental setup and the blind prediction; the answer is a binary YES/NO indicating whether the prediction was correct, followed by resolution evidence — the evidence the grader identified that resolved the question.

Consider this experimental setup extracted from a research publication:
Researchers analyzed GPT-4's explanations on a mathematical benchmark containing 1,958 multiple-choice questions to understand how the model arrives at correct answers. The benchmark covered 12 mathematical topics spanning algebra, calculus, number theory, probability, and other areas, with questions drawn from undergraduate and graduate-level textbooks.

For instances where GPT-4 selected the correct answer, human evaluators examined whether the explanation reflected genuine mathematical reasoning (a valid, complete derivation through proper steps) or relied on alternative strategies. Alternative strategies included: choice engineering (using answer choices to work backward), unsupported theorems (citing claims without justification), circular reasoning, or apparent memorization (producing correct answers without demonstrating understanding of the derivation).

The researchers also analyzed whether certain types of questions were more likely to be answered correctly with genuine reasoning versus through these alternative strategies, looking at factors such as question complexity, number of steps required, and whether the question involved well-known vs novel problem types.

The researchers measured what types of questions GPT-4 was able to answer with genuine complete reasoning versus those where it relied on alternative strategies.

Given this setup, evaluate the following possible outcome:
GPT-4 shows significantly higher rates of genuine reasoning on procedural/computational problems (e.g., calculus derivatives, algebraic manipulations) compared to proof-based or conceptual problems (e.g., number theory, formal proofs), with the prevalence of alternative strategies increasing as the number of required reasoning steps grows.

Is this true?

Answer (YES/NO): NO